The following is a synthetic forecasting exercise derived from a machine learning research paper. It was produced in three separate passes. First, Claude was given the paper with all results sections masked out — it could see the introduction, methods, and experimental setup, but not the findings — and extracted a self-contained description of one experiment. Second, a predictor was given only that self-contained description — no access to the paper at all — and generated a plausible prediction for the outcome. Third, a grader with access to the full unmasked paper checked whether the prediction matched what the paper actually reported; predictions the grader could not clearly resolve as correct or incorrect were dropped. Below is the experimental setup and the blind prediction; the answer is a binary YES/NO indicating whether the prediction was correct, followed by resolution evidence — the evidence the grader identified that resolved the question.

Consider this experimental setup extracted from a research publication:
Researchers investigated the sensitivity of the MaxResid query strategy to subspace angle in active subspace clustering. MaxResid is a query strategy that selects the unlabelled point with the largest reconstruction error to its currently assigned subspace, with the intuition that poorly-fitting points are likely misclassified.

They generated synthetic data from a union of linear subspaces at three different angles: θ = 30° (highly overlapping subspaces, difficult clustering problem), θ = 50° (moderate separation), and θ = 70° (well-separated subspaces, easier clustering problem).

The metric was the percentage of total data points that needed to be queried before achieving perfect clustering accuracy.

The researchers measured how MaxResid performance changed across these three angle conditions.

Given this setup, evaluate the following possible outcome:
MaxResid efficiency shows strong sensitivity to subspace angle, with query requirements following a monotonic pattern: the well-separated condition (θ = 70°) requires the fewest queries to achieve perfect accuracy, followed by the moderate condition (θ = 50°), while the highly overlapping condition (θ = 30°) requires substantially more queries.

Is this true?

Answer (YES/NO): NO